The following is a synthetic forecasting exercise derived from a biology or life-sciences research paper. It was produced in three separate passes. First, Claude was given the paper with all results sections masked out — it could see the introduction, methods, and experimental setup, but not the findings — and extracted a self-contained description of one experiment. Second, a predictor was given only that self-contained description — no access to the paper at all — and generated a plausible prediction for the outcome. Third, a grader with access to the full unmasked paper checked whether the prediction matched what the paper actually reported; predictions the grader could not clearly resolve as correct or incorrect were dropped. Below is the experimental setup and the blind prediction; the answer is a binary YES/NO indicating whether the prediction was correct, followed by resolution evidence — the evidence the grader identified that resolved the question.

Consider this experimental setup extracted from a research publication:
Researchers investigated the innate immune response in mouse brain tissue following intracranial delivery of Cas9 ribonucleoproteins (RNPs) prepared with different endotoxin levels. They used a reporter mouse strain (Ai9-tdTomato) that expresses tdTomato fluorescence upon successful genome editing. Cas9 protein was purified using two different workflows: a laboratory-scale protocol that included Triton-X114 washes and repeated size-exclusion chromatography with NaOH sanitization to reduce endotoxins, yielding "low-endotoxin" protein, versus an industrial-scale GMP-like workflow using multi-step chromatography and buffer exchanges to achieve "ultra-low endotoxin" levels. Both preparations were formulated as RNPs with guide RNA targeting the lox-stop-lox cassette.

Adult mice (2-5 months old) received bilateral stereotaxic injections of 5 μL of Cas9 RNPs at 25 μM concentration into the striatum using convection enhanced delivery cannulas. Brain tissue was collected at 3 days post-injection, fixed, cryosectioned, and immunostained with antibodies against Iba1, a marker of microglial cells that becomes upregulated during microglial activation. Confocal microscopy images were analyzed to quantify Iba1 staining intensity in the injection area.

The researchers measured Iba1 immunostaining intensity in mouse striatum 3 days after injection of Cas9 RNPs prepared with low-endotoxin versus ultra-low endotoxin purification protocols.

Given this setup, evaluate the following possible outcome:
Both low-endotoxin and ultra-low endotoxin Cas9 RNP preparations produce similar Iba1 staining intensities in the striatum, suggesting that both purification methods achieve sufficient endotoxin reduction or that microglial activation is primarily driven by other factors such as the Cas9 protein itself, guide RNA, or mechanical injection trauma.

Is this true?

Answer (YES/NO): NO